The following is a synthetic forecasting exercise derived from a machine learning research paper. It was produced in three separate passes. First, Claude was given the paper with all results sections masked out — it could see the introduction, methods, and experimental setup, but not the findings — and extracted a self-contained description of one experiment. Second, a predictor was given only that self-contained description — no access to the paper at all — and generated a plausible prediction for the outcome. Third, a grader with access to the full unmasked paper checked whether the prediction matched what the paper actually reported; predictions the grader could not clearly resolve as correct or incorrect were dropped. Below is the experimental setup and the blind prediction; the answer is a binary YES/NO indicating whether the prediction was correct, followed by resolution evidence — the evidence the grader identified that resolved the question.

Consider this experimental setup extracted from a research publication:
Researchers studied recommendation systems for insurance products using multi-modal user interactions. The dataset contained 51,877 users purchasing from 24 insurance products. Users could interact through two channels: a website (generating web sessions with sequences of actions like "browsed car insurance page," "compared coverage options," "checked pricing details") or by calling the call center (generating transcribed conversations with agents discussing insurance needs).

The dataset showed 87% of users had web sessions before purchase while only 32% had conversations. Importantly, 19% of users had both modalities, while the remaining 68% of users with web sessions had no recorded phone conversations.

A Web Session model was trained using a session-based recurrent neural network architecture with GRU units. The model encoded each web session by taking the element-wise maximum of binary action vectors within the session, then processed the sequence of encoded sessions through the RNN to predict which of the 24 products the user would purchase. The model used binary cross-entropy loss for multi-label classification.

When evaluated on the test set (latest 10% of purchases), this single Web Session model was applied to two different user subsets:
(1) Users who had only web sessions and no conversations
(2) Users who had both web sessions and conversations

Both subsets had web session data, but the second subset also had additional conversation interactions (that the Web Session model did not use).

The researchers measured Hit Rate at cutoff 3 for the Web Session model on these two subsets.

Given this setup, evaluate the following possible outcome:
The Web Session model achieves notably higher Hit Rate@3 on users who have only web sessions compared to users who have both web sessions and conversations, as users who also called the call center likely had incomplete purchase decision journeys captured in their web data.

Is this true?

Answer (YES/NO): NO